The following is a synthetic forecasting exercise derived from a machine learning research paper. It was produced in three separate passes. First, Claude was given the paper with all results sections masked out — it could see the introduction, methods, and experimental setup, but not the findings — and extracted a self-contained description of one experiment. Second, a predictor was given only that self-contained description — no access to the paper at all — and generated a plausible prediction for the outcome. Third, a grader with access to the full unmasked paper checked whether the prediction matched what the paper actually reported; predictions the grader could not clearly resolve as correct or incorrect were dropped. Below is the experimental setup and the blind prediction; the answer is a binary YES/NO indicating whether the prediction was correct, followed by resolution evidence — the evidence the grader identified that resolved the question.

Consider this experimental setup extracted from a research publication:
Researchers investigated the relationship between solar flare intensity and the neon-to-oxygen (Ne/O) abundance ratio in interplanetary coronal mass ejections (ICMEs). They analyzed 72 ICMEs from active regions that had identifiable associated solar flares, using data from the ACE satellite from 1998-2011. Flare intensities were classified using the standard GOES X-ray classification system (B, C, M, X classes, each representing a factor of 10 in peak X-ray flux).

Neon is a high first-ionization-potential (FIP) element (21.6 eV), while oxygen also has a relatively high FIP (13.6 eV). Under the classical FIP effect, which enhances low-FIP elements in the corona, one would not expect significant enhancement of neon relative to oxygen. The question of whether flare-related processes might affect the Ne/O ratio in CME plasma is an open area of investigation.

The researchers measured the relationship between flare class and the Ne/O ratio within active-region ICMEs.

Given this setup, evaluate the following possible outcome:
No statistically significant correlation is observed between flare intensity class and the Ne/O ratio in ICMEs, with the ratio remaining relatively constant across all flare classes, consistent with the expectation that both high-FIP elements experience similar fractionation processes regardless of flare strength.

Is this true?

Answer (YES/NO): NO